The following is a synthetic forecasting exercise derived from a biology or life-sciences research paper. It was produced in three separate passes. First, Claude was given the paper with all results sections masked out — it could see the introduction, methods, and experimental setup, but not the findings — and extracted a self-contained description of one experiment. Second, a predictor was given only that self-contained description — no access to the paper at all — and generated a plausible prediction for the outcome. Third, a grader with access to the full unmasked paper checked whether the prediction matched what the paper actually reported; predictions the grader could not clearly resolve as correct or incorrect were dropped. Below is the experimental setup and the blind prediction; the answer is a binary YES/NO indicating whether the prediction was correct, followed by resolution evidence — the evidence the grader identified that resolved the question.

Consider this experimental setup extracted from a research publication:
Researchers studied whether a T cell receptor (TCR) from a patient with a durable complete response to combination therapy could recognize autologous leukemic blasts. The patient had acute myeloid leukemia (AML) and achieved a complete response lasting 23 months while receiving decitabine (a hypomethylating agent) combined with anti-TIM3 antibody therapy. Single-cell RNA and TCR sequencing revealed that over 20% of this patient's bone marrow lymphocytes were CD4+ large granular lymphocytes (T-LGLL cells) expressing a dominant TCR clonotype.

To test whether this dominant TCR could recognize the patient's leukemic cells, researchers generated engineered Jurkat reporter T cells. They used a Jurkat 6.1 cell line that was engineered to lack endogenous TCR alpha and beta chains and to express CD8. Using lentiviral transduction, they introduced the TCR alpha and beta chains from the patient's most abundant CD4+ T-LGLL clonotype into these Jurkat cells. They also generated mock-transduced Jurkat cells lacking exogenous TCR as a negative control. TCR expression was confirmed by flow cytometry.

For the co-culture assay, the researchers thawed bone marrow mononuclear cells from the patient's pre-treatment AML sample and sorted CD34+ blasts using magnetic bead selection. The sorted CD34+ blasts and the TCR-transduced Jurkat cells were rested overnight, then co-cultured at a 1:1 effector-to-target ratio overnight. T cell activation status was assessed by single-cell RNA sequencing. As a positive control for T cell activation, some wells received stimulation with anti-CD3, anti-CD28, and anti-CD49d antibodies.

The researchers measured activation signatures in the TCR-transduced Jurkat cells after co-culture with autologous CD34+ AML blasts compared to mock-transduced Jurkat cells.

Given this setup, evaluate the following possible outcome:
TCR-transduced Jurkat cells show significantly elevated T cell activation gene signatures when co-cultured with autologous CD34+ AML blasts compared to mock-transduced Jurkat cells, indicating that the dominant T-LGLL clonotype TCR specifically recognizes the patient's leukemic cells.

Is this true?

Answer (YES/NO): YES